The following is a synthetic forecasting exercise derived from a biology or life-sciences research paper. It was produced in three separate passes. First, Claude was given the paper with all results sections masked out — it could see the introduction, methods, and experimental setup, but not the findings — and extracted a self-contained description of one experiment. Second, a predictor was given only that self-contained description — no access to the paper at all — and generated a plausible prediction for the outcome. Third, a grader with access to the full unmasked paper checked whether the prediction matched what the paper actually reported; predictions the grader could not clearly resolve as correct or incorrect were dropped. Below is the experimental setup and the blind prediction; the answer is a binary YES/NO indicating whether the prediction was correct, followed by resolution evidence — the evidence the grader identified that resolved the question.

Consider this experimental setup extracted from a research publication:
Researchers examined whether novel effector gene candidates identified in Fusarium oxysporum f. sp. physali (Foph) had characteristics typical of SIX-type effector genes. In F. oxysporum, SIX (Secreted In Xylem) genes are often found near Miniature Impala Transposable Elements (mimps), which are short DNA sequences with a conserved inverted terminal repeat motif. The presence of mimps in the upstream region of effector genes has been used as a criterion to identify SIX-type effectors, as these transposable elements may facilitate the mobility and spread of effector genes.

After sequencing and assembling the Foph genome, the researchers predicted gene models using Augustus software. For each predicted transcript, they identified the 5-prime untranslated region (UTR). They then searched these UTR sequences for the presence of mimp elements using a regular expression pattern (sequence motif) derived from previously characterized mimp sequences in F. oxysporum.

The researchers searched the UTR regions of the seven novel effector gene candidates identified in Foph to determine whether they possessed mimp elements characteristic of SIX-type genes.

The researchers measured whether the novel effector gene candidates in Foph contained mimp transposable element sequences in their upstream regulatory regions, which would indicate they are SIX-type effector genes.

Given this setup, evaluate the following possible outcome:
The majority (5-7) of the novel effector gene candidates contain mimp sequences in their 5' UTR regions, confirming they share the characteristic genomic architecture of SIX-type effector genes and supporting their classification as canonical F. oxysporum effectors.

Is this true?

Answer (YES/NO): NO